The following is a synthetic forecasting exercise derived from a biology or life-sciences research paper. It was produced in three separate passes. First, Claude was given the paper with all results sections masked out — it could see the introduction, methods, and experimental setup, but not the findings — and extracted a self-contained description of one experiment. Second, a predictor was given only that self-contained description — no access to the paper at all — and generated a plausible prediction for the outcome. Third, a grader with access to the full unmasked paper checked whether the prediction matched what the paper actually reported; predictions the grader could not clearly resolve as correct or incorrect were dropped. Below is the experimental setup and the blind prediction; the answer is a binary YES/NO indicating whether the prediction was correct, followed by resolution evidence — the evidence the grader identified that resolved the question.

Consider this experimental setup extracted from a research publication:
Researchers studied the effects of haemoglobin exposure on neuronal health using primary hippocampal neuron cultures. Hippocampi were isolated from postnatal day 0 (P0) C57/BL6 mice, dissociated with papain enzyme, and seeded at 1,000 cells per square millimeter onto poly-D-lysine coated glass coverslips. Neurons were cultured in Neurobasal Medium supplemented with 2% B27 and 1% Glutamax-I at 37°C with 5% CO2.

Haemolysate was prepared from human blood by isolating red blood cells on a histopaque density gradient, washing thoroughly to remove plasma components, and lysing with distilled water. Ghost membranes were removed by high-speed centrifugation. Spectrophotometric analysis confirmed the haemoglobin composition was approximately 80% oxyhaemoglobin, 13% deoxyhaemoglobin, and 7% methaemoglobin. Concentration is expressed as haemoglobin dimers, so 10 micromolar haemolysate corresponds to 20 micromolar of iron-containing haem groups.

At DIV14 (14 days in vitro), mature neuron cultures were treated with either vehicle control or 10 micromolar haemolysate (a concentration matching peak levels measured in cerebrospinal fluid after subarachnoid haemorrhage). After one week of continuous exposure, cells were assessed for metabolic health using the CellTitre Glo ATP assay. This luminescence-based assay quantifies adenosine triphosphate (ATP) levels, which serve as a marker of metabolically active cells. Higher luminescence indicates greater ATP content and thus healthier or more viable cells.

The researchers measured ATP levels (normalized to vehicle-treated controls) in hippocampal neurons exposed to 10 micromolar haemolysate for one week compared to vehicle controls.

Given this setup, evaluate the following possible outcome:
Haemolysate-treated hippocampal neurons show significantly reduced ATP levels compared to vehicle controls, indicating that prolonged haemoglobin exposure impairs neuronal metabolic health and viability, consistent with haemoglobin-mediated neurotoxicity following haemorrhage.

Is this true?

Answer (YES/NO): NO